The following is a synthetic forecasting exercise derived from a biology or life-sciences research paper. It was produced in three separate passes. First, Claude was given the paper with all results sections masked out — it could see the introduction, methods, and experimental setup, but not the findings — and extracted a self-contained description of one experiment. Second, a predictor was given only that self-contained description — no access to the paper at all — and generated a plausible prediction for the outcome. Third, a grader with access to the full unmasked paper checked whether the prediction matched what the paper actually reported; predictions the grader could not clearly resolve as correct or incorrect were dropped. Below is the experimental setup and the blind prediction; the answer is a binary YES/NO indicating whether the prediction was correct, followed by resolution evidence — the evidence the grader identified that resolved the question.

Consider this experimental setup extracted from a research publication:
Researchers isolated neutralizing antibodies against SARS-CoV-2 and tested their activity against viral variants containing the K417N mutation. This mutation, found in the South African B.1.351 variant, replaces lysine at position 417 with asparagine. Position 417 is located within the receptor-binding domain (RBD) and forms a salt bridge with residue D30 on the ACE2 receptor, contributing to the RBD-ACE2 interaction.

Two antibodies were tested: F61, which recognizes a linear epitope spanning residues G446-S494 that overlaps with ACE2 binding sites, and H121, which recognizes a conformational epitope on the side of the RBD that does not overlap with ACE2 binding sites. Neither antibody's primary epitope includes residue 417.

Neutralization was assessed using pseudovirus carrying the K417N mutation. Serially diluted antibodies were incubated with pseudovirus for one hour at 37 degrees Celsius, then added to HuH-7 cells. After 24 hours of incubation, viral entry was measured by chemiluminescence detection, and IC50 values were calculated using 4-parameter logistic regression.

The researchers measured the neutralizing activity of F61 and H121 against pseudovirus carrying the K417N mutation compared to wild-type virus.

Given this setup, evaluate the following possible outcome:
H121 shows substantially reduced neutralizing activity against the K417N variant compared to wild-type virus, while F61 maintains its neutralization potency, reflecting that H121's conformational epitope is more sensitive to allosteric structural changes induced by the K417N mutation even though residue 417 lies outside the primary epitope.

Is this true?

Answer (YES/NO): NO